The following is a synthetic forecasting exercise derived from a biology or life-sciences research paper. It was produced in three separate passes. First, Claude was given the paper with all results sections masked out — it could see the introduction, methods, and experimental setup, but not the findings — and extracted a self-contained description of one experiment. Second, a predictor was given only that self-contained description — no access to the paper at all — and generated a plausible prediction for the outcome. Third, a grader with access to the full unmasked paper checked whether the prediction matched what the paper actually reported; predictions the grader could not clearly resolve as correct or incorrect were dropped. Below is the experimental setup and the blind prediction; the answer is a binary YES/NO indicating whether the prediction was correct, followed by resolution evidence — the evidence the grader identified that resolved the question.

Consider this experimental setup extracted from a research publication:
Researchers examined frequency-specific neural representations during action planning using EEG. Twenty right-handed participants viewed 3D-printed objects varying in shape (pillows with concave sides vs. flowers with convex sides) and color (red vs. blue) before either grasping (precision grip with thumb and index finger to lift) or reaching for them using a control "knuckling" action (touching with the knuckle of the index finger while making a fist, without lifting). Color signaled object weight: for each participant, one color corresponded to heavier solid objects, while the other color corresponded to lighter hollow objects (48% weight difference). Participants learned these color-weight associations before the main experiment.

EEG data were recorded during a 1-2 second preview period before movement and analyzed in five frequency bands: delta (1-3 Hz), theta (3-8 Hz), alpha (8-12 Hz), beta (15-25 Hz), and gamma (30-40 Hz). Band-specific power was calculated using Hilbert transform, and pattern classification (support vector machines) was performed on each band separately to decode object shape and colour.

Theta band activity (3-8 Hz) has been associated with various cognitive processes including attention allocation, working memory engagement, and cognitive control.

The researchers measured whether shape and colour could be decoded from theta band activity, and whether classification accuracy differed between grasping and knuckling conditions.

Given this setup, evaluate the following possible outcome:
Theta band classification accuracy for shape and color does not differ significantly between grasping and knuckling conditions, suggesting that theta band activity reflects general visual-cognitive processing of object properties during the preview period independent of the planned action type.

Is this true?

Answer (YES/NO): NO